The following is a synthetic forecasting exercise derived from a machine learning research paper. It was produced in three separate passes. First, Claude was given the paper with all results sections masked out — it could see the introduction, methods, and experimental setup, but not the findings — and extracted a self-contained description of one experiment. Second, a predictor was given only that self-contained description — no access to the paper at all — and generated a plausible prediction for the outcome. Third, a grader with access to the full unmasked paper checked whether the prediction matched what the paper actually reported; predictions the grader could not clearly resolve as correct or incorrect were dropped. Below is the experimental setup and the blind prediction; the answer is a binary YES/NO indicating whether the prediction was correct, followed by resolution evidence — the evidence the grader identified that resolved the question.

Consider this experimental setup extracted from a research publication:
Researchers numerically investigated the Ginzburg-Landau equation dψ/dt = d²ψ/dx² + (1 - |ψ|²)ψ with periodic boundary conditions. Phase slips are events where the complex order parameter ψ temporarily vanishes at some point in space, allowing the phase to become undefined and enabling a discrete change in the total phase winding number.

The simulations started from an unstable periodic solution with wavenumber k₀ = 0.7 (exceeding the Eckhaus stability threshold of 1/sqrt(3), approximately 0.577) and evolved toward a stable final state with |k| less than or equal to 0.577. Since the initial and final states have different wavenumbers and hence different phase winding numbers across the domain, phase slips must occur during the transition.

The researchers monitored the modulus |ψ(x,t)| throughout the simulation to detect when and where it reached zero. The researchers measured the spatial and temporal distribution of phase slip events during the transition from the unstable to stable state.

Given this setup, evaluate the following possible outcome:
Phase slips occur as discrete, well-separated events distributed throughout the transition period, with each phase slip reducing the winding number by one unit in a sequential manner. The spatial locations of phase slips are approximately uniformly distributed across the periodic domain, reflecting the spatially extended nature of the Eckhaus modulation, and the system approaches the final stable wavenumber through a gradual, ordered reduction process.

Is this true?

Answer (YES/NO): NO